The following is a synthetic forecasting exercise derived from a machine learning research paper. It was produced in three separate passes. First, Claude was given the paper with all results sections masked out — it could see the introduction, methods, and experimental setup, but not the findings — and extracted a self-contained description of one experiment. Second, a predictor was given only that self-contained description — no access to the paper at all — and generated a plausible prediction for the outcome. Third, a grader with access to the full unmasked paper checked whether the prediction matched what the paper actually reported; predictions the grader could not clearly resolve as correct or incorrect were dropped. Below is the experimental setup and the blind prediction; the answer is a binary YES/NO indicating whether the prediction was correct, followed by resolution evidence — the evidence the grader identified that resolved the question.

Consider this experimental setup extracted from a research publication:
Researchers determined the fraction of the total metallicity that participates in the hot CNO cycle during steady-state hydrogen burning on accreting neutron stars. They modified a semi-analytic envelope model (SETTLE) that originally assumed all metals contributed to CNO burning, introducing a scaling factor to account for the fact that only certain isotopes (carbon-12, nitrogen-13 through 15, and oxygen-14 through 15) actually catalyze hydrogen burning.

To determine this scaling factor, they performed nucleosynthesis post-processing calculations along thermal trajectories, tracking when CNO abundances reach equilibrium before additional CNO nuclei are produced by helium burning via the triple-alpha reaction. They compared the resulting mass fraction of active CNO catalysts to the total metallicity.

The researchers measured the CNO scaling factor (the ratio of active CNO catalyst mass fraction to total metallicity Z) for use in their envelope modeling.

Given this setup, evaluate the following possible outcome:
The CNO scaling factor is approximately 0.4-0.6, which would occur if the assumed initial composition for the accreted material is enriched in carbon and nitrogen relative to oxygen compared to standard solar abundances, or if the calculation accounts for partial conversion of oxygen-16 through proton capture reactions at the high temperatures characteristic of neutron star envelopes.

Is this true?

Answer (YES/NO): NO